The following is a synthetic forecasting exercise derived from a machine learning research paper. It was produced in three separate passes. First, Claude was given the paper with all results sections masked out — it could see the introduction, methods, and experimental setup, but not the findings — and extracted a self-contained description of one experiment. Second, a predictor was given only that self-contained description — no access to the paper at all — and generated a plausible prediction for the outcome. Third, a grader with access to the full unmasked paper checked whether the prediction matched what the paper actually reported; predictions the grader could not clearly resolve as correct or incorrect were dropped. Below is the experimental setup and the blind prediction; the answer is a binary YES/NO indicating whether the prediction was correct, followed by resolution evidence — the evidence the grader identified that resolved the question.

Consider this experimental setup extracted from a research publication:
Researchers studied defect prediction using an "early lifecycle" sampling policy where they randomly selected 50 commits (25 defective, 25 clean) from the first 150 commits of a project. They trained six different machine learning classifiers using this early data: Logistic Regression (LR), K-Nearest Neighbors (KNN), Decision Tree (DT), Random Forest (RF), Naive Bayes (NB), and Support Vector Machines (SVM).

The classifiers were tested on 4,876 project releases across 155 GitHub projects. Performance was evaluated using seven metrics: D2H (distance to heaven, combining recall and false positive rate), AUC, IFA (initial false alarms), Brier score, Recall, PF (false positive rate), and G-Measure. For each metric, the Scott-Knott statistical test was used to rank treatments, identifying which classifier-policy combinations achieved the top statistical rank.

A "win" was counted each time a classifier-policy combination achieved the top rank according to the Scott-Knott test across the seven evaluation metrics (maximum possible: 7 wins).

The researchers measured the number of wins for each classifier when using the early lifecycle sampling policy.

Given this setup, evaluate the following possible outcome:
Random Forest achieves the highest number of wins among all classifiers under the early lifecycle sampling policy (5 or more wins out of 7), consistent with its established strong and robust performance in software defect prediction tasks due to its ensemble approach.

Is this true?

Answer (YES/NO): NO